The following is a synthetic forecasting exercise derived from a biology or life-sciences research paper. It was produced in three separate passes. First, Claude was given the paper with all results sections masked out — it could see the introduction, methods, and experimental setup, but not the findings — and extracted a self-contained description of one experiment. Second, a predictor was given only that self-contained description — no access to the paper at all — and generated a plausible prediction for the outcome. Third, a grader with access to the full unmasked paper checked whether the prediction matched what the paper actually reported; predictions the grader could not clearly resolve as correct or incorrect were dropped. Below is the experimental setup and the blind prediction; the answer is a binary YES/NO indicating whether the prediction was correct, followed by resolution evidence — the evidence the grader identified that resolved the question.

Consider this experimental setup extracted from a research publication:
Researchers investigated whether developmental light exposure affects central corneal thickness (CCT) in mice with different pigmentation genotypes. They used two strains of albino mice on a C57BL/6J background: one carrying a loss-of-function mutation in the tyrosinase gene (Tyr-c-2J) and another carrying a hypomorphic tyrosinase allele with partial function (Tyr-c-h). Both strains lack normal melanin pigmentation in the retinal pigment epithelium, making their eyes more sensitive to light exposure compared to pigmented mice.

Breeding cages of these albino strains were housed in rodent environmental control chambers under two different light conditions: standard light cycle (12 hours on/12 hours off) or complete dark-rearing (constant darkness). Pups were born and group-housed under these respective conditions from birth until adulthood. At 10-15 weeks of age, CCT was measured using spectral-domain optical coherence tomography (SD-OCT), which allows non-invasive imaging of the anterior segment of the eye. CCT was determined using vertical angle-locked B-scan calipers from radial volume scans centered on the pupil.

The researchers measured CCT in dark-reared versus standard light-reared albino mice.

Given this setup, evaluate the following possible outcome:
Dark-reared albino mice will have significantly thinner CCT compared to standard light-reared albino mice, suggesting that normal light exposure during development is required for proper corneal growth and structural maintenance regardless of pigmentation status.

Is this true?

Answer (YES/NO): NO